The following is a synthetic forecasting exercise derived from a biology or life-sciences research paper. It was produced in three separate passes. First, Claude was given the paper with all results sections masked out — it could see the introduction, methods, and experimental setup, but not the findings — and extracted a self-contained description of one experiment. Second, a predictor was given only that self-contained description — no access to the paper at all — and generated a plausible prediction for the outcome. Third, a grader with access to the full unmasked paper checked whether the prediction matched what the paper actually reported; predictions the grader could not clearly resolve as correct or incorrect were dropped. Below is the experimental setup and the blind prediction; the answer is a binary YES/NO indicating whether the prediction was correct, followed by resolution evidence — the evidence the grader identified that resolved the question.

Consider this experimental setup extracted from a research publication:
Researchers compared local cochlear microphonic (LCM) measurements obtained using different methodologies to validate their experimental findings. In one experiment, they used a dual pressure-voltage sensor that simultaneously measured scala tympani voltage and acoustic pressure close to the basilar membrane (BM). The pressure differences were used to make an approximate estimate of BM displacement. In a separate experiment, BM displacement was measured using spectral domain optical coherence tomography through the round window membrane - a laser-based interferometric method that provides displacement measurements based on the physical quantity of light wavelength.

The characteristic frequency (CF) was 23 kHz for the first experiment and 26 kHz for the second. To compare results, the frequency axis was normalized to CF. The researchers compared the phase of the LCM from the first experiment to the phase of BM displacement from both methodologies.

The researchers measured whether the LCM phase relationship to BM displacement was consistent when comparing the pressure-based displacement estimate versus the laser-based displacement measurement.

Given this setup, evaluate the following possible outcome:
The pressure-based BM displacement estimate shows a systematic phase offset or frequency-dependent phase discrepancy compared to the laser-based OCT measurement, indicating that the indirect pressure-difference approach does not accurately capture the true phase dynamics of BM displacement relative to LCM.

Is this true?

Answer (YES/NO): NO